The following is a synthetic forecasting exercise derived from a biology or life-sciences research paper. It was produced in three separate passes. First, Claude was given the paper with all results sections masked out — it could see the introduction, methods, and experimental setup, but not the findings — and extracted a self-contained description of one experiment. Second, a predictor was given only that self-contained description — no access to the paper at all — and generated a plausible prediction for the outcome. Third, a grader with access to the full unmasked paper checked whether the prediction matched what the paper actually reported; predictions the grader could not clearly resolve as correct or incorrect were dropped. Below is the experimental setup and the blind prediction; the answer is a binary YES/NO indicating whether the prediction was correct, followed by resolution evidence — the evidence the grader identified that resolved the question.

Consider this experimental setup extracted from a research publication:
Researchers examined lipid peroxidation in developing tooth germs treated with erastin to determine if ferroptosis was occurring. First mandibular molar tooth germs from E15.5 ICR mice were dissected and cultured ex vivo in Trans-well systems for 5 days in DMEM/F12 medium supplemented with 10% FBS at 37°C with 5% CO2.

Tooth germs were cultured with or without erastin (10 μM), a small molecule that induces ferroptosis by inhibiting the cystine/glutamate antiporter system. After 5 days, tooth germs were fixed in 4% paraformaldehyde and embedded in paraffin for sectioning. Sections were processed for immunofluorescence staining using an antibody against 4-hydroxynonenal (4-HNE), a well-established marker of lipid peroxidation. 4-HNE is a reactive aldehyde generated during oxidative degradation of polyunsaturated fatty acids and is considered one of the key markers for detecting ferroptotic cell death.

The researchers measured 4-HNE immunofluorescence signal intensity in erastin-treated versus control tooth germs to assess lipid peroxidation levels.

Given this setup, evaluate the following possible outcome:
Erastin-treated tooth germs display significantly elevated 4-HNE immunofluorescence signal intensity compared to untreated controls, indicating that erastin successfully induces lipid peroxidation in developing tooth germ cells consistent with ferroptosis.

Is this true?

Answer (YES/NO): YES